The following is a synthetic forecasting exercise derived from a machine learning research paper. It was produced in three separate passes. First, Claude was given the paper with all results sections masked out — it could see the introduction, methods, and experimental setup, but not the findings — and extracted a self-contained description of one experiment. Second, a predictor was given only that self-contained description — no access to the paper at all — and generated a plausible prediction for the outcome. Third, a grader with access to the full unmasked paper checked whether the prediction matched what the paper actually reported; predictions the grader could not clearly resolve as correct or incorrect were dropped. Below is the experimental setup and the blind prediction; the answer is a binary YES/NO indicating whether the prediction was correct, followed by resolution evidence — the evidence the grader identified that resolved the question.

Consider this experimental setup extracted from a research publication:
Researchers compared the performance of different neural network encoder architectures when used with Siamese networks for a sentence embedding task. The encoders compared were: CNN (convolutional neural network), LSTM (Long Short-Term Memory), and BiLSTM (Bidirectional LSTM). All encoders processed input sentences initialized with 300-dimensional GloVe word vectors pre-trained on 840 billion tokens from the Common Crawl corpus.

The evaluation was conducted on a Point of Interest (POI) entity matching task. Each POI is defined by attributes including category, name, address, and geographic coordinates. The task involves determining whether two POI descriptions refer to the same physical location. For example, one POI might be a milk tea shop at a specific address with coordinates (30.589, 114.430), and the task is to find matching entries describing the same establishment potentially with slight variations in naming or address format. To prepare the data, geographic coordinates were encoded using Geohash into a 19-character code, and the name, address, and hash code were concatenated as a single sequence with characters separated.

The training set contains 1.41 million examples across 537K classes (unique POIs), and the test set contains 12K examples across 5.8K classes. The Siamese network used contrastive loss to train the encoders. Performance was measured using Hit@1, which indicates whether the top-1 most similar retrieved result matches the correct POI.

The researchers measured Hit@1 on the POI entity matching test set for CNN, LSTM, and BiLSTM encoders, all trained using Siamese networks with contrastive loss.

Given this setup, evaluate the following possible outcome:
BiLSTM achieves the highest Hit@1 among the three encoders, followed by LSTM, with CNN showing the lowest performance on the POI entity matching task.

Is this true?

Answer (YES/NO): NO